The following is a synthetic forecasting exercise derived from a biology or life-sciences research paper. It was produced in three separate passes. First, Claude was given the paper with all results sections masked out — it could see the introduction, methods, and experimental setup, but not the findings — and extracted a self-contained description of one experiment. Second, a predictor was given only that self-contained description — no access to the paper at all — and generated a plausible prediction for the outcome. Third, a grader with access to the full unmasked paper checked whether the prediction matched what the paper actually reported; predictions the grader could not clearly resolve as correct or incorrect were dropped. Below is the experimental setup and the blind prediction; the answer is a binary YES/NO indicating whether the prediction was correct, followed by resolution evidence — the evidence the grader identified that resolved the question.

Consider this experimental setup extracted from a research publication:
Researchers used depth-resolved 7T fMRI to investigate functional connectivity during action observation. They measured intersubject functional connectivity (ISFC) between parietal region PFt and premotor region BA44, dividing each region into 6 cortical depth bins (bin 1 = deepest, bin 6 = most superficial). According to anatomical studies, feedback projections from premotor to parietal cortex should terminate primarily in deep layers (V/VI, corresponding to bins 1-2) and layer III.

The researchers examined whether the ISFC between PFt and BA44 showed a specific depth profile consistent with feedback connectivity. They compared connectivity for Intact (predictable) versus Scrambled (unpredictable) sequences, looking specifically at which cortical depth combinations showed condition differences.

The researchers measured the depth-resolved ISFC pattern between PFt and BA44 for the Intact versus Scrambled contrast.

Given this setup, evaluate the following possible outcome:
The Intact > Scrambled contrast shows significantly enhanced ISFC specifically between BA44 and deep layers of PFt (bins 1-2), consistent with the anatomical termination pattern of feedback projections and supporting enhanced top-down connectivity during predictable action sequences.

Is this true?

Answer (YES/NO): NO